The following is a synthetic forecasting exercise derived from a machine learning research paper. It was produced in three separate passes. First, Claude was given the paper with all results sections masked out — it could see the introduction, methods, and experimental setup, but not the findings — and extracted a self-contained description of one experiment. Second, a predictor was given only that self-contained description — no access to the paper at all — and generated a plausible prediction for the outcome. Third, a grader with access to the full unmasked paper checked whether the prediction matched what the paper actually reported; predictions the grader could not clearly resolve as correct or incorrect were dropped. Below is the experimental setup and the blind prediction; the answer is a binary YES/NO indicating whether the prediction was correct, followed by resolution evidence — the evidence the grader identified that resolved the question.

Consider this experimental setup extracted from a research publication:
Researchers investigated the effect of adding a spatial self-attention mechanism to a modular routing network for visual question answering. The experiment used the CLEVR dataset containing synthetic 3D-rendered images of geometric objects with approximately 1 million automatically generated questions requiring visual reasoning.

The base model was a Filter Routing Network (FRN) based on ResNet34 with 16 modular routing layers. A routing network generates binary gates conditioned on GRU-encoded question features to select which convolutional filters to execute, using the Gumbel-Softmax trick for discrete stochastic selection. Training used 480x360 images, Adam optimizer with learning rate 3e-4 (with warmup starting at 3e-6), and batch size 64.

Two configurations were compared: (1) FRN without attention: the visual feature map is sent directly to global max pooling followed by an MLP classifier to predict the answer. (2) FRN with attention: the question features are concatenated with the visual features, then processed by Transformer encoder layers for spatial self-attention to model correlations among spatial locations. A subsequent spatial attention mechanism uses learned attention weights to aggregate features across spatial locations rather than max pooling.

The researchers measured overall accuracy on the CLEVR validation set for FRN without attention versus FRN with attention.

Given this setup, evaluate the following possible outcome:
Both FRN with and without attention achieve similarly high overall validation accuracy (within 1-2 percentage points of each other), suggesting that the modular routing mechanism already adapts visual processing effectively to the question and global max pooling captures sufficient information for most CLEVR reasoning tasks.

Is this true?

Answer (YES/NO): YES